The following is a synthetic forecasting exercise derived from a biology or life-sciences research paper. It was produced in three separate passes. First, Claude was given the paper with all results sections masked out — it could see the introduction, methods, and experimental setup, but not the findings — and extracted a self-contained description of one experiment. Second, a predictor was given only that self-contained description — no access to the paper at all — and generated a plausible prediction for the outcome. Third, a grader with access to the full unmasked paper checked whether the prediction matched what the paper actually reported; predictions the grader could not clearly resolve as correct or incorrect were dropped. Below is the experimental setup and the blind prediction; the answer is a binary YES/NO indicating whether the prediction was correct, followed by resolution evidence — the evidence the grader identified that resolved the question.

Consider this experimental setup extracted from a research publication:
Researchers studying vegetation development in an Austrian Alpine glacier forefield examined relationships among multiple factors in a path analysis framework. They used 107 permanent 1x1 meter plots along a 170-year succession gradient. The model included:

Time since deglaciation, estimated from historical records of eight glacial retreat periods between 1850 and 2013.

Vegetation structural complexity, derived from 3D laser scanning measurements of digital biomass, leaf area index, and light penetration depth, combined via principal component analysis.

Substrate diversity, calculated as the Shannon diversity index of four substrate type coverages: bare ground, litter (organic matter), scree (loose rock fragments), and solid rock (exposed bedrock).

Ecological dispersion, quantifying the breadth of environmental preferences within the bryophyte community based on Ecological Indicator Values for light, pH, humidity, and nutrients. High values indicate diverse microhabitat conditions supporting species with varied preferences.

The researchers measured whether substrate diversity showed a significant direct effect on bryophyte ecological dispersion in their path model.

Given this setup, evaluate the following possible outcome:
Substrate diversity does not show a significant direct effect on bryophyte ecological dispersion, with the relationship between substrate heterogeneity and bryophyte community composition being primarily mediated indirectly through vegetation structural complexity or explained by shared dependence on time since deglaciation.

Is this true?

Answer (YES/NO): NO